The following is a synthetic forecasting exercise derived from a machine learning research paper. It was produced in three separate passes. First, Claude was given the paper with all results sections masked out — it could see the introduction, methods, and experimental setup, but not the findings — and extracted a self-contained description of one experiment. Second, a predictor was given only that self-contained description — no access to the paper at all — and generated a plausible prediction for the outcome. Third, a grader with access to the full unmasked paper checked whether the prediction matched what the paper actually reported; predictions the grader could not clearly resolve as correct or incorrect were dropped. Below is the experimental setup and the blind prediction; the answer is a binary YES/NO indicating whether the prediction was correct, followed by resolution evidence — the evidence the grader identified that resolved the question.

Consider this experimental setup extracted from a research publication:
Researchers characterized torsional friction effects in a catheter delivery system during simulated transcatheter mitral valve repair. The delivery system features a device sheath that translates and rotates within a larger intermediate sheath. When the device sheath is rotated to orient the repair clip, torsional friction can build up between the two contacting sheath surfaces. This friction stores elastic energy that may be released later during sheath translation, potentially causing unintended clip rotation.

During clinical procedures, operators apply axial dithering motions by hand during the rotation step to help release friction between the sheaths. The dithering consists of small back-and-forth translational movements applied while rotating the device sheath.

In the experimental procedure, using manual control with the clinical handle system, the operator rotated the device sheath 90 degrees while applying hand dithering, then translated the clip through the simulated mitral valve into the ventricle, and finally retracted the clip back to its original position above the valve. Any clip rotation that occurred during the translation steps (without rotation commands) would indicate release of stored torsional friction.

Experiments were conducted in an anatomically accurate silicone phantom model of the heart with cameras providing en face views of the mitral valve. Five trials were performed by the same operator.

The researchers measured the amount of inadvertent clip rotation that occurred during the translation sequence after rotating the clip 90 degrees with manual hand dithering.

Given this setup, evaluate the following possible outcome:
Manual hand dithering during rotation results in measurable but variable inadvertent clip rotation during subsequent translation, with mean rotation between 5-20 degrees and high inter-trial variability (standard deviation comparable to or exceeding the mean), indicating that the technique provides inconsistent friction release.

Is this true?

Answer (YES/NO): NO